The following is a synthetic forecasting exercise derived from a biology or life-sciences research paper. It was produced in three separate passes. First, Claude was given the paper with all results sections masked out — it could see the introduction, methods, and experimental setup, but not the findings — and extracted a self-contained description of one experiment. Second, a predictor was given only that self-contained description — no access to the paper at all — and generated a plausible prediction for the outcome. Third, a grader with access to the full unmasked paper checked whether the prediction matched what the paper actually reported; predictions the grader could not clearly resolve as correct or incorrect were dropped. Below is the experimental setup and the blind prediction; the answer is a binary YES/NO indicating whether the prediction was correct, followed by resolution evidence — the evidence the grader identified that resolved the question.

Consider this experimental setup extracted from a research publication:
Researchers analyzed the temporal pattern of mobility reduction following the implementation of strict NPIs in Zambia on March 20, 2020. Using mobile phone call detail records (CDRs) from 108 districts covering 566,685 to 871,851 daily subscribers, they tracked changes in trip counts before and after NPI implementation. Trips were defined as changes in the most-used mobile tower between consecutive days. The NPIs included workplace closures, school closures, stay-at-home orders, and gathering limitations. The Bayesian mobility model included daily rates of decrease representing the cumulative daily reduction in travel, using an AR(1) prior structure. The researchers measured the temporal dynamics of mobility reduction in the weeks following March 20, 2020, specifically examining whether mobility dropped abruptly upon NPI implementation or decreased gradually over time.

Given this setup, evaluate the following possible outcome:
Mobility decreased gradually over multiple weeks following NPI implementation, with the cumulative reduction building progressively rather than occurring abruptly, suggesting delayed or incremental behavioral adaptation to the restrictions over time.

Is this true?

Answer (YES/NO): YES